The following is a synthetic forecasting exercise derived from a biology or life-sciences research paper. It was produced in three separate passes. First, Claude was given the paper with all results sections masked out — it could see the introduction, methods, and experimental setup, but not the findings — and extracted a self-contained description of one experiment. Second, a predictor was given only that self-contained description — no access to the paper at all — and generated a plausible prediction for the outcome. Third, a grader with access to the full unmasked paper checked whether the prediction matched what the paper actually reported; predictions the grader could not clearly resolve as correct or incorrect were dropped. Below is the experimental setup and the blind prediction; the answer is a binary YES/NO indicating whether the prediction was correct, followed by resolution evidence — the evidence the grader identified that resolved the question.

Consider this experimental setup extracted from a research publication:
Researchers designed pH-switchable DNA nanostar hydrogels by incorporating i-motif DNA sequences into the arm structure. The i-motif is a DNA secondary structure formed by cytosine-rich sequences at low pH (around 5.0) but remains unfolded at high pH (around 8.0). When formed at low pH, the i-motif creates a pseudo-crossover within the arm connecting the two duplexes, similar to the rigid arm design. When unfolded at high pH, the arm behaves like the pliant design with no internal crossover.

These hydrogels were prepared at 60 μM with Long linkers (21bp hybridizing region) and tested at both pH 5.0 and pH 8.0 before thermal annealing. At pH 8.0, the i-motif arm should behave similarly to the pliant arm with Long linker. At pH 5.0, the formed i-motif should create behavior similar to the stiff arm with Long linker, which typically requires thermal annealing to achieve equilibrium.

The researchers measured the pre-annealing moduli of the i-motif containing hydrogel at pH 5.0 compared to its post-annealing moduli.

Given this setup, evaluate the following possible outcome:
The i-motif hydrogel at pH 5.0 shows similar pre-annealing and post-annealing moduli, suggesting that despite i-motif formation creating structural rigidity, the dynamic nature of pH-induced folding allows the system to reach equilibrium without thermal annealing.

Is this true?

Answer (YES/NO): NO